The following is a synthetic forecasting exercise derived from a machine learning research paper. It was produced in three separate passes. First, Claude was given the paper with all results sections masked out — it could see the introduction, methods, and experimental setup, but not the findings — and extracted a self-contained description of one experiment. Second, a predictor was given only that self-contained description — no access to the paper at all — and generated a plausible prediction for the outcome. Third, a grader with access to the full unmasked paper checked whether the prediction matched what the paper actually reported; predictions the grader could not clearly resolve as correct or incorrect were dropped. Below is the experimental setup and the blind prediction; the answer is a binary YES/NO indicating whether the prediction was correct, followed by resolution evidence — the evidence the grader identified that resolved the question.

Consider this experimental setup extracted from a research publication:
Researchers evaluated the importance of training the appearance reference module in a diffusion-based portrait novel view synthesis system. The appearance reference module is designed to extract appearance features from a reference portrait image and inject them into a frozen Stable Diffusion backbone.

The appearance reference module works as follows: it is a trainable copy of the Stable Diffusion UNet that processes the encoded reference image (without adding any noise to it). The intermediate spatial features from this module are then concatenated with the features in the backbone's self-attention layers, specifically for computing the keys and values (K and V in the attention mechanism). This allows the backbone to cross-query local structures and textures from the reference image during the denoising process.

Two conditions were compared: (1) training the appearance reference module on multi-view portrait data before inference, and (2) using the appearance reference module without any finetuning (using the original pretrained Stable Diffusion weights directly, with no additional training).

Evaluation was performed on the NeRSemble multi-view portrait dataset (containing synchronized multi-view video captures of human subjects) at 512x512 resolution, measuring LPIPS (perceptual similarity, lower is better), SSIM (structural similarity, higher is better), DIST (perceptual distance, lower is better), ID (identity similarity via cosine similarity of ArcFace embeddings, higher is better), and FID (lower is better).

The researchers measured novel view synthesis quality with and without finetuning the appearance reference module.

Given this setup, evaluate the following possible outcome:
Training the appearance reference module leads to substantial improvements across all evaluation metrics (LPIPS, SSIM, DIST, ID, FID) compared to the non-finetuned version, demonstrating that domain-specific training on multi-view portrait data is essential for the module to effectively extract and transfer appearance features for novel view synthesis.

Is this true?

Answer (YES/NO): YES